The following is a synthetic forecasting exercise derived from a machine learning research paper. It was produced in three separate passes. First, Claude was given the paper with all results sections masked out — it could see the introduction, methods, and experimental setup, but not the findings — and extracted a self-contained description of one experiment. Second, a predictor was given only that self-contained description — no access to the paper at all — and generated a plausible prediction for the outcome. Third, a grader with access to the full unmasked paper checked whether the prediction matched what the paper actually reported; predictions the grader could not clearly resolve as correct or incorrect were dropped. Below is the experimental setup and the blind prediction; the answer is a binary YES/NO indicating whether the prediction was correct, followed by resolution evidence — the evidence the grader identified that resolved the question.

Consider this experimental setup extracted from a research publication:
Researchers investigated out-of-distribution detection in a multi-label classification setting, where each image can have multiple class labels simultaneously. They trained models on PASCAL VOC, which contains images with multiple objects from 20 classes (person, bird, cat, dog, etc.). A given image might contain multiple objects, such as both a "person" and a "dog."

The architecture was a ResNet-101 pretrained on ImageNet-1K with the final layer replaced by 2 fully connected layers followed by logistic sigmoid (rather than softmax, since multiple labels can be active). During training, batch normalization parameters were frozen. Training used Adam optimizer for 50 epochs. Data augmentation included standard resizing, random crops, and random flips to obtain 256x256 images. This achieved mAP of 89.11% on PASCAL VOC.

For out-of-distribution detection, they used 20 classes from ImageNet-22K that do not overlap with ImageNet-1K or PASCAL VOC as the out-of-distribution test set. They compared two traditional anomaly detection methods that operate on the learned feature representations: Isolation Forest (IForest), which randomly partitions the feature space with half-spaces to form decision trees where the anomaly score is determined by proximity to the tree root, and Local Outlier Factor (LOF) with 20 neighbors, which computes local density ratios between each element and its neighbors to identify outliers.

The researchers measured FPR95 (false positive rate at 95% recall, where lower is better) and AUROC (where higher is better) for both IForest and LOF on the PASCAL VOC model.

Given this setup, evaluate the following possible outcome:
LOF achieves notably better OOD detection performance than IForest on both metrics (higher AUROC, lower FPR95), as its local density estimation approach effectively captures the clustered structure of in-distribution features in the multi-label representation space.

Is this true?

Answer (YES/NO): YES